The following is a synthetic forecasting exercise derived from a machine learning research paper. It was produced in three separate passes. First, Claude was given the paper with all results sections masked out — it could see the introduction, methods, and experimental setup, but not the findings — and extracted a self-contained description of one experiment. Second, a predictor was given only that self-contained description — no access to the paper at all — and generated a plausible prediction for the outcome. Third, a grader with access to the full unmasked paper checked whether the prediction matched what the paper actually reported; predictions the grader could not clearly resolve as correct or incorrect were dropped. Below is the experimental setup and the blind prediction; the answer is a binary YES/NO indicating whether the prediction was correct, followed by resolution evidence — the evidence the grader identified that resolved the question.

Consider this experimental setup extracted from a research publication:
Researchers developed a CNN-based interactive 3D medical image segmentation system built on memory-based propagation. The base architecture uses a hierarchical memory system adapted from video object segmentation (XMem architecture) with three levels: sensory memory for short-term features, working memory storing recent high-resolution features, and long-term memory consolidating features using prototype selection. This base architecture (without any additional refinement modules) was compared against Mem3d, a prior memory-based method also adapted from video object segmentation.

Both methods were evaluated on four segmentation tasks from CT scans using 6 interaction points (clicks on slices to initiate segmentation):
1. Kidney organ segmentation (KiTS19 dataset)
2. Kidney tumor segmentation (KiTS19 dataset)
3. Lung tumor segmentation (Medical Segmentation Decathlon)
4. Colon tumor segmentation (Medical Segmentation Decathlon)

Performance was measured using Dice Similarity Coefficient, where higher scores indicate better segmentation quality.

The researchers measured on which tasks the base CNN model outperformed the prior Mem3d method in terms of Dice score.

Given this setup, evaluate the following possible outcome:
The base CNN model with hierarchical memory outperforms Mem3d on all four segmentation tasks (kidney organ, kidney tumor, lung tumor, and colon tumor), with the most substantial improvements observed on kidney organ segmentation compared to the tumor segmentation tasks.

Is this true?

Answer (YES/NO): NO